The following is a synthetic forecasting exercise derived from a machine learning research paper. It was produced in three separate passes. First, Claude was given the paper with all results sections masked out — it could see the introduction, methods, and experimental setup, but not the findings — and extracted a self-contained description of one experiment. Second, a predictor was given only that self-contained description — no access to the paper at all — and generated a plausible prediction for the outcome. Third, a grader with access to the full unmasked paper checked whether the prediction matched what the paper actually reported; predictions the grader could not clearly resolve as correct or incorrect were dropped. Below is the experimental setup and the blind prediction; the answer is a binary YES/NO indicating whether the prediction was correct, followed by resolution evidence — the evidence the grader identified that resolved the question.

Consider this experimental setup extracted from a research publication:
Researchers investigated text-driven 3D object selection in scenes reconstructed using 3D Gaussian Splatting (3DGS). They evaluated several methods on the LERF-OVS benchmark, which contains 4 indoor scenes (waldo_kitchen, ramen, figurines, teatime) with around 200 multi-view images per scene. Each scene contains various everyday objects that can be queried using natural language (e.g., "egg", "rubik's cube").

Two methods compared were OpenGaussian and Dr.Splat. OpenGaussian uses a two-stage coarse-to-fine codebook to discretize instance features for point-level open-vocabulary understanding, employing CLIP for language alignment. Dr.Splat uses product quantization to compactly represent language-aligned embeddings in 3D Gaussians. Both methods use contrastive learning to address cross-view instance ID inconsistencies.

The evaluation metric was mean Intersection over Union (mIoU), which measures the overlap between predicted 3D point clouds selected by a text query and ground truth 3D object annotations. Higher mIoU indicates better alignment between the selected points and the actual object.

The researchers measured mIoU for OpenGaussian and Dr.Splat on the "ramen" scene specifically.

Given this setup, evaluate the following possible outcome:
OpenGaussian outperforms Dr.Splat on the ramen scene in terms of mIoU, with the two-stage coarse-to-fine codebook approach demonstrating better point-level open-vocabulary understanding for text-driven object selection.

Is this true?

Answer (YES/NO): YES